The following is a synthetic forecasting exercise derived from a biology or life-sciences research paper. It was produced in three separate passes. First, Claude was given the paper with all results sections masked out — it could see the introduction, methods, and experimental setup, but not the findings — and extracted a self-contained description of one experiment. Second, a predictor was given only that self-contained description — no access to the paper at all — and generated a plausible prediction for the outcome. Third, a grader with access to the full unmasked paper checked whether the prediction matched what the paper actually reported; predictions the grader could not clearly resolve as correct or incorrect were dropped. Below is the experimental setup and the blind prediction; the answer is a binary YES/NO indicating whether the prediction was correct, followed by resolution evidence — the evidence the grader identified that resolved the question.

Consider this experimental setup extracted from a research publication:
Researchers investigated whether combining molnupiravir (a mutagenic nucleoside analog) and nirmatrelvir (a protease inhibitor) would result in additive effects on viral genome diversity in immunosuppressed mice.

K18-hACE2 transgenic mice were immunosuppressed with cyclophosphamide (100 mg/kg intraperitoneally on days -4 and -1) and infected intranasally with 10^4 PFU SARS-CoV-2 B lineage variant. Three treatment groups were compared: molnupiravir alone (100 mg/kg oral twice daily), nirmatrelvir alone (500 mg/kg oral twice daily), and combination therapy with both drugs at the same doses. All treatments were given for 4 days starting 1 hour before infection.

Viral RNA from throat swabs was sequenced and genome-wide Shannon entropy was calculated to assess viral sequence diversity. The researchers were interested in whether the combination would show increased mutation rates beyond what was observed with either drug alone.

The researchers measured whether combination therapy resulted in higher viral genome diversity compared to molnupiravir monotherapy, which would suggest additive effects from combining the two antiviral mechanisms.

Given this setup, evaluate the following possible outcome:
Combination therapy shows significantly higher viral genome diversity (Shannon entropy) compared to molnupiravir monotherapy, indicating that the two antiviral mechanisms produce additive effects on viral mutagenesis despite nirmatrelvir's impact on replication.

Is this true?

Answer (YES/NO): NO